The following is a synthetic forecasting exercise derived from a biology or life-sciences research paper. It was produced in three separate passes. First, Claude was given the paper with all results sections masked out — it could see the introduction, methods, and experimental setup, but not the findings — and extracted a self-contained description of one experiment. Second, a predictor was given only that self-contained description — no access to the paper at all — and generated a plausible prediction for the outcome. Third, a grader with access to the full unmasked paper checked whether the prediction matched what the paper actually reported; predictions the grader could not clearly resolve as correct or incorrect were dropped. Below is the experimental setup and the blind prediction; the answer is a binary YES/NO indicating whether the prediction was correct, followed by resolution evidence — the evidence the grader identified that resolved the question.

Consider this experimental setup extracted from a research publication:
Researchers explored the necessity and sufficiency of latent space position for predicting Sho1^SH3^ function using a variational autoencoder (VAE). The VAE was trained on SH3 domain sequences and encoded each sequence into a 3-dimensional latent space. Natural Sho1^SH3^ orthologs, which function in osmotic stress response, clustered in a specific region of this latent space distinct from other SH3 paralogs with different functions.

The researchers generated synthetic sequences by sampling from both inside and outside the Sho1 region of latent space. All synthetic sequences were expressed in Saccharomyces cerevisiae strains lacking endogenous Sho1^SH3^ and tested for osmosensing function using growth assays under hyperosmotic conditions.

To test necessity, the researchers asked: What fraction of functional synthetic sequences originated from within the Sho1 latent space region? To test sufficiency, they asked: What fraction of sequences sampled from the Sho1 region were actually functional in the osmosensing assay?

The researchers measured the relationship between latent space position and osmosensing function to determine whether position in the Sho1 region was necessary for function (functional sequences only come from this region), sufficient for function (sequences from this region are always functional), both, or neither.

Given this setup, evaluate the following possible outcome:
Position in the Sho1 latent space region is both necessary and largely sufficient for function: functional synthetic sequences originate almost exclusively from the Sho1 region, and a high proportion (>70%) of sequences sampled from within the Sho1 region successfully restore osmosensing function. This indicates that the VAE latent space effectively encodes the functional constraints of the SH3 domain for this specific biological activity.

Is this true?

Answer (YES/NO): NO